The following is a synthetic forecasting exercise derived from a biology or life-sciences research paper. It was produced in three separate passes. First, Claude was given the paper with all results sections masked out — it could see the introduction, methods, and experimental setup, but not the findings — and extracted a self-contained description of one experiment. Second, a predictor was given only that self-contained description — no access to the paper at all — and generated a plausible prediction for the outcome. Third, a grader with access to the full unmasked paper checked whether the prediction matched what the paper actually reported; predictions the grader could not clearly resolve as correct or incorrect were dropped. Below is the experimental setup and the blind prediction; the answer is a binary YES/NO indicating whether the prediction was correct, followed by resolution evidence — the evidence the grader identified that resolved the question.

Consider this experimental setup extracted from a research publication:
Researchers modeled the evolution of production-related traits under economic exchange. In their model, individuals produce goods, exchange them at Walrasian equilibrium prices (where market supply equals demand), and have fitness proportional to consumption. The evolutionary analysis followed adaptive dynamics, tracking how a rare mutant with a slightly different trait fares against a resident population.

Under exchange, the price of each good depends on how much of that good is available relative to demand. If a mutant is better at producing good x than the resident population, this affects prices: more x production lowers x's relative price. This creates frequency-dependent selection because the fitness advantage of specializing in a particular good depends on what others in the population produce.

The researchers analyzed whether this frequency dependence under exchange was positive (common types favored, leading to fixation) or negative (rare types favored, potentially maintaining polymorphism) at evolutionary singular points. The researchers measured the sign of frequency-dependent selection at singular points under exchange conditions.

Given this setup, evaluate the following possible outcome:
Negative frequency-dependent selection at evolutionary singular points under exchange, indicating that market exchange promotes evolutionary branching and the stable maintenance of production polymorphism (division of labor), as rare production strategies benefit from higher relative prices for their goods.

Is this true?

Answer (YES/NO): YES